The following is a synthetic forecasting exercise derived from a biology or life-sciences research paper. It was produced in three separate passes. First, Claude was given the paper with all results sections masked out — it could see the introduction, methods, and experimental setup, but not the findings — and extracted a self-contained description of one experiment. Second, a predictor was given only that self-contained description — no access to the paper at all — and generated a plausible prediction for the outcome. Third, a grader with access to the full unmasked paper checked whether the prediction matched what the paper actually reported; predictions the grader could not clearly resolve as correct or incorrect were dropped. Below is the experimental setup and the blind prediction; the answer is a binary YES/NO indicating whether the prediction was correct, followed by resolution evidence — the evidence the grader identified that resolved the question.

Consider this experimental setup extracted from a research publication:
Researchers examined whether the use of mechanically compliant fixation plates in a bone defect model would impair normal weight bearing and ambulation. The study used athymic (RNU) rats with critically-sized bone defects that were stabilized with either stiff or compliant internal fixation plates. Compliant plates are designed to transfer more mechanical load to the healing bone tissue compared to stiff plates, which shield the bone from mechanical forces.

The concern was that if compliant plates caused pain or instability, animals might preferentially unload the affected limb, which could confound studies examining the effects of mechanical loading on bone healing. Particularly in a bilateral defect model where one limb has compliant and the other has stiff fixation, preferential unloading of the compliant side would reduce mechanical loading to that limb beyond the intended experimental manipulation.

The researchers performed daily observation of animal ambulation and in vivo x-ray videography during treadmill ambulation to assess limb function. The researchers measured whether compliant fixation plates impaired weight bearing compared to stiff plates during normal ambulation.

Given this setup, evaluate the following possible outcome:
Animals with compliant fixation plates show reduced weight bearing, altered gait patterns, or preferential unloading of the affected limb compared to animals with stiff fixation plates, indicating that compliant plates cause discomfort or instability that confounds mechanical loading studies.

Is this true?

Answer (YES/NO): NO